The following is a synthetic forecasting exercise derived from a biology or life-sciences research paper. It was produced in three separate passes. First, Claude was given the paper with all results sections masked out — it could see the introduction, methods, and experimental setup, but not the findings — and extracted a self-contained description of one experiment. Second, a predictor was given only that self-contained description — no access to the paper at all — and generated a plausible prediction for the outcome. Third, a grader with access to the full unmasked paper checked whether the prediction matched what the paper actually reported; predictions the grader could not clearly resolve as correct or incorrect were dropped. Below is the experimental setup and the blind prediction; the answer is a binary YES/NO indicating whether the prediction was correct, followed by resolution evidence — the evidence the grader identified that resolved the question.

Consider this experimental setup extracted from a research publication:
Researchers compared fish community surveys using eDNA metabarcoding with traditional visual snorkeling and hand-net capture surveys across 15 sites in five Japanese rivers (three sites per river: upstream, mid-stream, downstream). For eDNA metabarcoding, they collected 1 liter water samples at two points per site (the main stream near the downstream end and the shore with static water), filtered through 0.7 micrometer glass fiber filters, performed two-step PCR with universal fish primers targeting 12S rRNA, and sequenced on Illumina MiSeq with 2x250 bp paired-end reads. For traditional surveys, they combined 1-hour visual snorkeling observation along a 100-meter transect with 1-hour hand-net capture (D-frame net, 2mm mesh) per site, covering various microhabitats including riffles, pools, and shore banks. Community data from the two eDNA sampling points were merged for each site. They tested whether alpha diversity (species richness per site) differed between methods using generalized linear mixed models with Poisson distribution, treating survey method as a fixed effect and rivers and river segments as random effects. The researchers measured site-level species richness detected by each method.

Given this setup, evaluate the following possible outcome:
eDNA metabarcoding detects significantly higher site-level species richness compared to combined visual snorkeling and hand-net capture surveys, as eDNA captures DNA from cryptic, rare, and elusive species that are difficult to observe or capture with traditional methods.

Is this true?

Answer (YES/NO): YES